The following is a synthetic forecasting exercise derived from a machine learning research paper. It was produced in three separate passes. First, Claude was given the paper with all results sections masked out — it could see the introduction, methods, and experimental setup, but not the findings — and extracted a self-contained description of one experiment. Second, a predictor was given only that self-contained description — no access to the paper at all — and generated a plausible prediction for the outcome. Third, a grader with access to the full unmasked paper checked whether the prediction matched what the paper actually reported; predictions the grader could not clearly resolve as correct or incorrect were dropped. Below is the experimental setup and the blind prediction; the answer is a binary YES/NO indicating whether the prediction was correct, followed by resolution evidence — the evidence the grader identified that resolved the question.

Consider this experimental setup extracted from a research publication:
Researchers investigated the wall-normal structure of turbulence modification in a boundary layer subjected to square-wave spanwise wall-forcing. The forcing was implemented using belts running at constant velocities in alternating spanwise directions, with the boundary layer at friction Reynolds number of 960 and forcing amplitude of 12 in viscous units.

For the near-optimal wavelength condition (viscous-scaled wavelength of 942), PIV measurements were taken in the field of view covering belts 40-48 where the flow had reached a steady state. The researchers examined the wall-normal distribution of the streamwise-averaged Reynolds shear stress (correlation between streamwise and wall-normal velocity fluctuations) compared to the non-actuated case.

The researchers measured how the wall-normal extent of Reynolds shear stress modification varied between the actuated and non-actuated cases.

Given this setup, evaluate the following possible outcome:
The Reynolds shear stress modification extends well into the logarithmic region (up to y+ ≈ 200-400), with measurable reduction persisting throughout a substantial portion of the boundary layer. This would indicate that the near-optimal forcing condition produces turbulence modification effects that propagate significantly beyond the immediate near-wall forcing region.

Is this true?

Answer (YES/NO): YES